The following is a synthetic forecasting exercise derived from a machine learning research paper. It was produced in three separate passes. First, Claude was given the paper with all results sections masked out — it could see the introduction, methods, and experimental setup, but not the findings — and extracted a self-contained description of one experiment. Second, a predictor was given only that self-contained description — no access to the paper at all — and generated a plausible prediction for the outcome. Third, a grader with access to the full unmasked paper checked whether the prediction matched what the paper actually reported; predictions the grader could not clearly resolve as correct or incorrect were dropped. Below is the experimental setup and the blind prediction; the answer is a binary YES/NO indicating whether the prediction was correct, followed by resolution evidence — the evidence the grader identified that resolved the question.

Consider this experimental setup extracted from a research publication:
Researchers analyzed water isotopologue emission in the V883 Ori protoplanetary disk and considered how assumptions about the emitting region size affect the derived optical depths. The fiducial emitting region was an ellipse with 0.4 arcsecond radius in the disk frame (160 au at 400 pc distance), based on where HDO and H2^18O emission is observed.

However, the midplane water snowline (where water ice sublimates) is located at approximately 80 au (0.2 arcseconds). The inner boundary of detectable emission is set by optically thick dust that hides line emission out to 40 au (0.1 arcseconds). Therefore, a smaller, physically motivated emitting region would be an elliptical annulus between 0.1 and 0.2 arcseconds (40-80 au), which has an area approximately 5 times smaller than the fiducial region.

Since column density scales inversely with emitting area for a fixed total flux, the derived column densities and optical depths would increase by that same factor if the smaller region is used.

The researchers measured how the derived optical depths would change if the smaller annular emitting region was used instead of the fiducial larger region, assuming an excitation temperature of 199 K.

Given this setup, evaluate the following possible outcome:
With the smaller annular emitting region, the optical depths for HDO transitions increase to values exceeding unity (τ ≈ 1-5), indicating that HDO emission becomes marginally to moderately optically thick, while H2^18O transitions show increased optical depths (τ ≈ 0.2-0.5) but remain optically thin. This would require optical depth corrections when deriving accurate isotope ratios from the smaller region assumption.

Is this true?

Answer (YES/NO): NO